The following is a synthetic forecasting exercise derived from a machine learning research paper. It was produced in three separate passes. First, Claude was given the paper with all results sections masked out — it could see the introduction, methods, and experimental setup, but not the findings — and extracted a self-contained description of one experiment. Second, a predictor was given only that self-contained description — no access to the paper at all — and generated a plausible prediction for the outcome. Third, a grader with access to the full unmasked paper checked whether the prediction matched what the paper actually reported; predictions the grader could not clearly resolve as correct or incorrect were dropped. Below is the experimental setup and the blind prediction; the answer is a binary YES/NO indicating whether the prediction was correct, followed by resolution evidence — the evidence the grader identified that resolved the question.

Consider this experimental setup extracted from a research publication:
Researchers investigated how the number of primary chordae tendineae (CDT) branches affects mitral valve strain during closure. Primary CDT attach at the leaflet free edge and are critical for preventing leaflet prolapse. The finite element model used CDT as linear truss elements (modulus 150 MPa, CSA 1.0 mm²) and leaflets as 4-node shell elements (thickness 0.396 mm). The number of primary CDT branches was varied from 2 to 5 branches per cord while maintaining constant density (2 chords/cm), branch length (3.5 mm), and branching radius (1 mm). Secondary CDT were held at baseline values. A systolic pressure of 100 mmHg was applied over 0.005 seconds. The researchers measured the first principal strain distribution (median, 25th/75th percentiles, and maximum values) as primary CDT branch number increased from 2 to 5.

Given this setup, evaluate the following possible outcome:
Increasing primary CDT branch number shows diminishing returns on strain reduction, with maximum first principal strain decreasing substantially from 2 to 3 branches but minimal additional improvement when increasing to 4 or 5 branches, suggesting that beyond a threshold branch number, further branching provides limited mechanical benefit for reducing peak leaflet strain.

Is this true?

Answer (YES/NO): NO